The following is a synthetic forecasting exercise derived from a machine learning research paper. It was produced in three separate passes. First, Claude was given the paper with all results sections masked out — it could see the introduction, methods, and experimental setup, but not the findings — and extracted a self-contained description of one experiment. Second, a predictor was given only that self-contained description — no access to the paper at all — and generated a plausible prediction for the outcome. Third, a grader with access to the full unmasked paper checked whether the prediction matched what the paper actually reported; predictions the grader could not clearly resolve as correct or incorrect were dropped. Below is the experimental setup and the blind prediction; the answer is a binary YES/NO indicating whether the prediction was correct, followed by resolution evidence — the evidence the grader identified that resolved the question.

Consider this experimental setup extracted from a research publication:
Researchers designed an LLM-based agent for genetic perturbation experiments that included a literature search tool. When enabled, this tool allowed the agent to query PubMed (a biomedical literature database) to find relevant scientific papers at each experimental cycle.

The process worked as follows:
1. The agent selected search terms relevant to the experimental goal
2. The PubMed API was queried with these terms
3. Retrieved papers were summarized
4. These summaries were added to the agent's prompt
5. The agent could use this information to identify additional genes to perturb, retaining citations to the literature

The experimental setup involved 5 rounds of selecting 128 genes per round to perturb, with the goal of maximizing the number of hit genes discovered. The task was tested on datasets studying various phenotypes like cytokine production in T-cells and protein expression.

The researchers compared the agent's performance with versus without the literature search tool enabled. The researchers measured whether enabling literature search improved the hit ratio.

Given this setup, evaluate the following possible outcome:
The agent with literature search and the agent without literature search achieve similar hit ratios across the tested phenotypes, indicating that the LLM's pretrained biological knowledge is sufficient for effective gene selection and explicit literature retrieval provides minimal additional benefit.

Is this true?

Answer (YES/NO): NO